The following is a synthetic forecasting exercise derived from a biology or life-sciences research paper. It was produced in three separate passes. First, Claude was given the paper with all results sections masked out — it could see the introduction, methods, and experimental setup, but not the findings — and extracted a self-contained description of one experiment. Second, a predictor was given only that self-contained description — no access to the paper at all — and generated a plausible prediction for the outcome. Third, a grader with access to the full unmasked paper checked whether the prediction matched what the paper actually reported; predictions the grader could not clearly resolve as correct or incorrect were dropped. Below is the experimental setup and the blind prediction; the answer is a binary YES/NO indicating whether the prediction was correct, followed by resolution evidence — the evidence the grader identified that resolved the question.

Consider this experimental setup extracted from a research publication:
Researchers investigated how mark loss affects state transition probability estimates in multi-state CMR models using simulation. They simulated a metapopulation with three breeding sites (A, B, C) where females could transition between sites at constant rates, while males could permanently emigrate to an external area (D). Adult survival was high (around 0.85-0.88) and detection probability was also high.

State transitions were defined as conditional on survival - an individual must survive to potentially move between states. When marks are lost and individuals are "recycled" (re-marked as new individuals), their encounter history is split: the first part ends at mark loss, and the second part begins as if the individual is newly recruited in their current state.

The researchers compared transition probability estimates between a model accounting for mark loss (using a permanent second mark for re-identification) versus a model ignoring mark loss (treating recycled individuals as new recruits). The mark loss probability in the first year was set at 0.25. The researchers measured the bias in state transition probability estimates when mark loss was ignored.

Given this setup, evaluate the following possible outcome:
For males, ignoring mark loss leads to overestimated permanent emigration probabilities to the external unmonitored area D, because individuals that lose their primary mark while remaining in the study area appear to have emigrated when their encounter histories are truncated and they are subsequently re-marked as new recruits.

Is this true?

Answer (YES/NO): NO